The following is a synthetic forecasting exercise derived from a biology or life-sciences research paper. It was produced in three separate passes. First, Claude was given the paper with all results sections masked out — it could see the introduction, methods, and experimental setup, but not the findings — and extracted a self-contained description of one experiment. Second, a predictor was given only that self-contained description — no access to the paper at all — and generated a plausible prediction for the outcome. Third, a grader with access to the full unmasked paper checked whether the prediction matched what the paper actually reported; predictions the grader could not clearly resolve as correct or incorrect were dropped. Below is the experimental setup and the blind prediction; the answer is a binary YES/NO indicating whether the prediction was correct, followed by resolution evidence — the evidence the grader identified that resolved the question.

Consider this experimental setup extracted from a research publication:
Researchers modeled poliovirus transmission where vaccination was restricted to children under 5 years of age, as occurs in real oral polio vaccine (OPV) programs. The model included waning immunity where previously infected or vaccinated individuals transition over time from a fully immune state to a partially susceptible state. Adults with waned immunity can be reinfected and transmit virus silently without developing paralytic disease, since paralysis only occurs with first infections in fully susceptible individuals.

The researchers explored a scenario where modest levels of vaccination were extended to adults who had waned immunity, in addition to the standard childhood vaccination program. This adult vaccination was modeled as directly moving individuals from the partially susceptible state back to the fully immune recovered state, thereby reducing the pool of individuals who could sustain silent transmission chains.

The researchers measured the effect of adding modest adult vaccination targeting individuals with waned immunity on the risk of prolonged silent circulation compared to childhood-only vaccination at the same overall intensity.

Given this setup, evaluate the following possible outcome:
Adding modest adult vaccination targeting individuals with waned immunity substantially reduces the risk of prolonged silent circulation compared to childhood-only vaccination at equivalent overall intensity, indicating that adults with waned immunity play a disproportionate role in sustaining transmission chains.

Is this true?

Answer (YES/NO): YES